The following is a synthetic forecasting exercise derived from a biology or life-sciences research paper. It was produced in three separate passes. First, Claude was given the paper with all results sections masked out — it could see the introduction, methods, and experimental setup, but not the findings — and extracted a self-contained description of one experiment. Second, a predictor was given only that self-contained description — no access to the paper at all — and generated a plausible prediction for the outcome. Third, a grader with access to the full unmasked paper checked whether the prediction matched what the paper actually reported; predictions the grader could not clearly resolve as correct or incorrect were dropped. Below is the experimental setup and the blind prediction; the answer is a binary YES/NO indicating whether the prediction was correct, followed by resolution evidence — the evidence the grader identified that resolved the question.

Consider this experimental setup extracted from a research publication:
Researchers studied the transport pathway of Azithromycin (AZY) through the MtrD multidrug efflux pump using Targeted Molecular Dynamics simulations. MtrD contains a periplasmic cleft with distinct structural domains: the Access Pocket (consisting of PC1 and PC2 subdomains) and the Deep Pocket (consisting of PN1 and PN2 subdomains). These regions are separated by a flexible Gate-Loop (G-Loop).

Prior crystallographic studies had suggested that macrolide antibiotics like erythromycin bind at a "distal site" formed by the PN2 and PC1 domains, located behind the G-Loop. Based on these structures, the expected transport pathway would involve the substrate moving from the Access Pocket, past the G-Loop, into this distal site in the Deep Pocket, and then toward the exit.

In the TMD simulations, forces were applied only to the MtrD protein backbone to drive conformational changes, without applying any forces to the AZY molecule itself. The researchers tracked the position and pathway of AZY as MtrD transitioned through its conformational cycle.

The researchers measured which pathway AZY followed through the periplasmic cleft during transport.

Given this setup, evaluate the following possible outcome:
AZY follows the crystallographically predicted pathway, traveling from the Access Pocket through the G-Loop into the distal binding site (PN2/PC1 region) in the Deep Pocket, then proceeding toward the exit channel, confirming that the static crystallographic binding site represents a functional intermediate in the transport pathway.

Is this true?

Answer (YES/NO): NO